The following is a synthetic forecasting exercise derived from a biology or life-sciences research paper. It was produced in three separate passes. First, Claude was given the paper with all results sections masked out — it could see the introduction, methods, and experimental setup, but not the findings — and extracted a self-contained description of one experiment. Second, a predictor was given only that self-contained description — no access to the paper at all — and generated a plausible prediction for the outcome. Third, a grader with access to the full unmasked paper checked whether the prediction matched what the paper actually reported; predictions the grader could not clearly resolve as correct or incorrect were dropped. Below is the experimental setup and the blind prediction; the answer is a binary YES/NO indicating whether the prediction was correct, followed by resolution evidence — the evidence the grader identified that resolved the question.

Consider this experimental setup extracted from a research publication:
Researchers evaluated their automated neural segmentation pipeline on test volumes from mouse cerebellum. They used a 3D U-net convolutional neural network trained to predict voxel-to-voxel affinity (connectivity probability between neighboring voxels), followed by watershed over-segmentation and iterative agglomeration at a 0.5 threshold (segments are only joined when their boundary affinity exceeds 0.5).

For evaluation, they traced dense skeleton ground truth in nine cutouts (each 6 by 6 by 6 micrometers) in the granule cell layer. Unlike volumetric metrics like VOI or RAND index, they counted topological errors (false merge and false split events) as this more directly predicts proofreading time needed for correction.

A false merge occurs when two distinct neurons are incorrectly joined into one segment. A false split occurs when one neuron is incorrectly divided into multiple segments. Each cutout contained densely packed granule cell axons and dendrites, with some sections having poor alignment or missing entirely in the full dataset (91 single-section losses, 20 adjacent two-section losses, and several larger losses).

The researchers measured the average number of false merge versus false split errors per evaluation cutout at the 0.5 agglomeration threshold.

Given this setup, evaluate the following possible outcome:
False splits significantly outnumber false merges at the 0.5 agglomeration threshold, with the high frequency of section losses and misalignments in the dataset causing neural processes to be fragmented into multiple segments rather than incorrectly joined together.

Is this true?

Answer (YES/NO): YES